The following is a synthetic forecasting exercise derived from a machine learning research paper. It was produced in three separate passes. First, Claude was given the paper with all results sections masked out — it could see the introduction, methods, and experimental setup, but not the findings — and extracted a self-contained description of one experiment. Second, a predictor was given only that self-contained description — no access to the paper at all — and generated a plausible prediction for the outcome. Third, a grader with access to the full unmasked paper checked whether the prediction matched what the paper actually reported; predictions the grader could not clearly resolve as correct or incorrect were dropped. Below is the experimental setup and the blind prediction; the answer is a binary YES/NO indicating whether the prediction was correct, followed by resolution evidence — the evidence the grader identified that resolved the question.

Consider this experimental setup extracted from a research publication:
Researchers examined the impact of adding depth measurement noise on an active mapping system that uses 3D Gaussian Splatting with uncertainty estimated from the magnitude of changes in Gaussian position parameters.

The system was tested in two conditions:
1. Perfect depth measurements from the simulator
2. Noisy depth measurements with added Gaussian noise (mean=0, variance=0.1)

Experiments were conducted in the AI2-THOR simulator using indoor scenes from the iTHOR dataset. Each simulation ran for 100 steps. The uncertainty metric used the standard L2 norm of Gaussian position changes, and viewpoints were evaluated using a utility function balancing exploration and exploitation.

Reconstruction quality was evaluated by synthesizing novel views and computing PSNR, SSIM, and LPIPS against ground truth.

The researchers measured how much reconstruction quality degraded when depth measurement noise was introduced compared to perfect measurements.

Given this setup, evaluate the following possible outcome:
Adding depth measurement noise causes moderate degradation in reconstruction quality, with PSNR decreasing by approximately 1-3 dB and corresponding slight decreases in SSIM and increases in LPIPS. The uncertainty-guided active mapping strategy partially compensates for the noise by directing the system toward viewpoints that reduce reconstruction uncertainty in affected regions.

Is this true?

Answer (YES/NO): NO